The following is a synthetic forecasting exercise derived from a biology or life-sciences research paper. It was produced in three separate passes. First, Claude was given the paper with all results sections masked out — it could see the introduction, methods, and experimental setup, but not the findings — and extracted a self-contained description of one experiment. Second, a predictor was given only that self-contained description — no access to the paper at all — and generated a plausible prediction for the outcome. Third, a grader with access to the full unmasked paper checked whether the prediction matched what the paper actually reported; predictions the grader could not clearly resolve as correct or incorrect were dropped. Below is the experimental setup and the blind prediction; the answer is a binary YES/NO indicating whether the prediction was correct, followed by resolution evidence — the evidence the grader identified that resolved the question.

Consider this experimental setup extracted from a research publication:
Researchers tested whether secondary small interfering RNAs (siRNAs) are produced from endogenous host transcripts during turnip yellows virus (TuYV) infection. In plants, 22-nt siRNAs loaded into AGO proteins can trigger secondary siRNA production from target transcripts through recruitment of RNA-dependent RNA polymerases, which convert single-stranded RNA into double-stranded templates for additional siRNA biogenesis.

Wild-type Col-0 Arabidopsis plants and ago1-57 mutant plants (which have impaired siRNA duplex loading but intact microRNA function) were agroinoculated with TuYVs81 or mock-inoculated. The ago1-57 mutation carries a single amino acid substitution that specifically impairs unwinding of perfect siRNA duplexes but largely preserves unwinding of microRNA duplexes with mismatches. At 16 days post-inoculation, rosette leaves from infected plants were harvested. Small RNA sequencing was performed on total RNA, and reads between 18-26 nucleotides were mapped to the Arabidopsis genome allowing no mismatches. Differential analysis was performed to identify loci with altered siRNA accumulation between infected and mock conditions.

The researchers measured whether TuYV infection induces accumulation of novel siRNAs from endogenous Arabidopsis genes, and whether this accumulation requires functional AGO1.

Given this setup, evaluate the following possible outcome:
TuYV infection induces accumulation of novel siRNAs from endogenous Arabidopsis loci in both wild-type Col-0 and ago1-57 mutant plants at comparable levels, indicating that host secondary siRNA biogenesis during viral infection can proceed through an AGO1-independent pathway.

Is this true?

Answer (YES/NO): NO